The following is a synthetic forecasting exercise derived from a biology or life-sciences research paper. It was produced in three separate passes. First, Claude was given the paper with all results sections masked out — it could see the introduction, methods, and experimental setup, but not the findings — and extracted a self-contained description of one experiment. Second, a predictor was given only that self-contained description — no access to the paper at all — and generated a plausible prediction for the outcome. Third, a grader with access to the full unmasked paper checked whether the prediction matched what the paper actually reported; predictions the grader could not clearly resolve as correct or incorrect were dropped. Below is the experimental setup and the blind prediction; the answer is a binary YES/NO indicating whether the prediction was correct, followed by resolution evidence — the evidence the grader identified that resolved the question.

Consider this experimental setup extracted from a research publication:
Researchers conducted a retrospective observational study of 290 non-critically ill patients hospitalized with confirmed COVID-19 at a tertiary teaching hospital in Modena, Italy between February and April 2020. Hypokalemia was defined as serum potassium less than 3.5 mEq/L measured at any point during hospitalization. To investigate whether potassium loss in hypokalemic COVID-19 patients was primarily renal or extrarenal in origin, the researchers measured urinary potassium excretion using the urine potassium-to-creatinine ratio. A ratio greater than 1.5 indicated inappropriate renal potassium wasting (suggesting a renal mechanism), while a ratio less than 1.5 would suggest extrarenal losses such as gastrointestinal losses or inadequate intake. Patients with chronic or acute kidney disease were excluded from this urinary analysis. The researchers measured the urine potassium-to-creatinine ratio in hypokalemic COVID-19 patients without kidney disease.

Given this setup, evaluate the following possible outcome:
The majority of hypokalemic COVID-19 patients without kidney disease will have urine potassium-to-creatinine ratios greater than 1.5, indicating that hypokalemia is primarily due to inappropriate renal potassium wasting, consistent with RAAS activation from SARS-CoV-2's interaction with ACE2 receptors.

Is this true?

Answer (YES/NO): YES